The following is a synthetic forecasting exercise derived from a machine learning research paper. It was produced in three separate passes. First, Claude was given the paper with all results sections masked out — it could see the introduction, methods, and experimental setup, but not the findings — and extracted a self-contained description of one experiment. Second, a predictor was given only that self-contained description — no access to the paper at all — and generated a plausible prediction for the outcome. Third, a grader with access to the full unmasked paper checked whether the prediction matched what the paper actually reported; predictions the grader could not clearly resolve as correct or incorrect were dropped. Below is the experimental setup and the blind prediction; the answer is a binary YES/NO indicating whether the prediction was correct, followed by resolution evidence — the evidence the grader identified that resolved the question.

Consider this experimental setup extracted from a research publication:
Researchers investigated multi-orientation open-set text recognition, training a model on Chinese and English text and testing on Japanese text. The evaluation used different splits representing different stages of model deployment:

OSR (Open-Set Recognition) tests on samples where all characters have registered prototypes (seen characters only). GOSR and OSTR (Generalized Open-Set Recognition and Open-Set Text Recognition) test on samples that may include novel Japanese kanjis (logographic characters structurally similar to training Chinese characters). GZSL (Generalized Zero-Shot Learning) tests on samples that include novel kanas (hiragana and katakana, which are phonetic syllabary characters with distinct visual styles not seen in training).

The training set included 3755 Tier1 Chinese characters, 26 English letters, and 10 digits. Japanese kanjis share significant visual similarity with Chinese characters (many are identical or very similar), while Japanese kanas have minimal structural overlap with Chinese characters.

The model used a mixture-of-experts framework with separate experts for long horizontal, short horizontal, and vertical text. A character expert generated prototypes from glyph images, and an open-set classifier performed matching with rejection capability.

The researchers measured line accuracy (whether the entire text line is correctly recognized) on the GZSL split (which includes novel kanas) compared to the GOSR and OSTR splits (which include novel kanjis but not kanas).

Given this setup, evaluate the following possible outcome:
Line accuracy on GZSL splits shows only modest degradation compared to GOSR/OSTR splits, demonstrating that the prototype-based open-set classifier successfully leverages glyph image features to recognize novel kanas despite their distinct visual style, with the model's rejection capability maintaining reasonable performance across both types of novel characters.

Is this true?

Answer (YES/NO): NO